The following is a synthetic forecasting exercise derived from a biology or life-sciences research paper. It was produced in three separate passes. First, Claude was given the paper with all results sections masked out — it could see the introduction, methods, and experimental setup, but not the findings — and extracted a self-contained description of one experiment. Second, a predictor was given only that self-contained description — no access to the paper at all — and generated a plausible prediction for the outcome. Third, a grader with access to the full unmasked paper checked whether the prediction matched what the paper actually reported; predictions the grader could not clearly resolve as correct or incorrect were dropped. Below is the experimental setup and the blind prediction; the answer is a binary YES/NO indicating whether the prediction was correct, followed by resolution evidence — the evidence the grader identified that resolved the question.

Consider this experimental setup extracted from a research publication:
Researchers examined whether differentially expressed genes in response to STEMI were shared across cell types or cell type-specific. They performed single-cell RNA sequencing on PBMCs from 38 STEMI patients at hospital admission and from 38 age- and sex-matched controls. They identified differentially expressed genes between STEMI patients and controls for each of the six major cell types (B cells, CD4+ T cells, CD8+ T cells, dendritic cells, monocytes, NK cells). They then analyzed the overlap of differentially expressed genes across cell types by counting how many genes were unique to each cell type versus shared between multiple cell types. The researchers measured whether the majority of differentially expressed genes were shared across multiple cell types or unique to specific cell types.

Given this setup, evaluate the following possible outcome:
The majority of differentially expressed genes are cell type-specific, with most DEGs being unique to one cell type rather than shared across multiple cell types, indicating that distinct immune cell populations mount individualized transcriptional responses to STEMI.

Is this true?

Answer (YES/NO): YES